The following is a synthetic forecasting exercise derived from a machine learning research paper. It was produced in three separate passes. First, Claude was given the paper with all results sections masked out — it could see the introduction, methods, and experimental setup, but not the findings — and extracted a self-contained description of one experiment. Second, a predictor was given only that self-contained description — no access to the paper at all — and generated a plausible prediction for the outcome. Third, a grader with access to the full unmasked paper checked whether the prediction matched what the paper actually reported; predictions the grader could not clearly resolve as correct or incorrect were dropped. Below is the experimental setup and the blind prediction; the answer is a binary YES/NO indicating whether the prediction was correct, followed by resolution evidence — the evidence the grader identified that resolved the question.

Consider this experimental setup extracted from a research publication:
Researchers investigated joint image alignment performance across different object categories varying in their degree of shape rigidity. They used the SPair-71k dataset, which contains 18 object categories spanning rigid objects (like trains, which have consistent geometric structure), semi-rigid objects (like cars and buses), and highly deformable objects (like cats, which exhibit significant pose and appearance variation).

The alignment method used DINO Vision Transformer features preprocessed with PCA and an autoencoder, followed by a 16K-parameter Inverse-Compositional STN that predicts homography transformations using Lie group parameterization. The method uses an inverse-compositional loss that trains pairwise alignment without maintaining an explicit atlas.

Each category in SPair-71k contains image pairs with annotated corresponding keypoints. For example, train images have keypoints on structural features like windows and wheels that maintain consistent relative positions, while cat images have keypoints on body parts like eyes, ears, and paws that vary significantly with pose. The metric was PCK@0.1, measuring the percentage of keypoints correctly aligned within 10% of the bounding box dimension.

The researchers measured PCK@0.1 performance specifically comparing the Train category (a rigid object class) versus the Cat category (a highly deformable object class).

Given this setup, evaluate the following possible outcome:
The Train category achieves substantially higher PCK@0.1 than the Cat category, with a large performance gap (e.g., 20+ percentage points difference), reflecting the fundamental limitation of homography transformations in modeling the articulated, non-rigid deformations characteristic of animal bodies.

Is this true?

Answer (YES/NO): NO